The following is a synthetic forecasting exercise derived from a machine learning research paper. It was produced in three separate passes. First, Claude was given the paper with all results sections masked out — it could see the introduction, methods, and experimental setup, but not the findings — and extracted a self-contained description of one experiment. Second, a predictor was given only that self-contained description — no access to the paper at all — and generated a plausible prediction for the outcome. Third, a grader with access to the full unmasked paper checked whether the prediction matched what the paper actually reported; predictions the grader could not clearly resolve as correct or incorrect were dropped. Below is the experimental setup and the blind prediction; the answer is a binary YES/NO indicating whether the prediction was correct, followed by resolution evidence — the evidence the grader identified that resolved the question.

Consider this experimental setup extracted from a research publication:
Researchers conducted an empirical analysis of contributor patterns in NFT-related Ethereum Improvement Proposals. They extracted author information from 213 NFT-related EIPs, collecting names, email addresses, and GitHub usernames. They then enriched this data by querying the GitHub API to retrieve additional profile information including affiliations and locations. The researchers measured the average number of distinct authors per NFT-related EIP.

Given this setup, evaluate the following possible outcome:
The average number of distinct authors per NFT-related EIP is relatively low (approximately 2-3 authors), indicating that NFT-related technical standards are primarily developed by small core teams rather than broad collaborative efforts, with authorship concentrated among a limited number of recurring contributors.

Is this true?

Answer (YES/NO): YES